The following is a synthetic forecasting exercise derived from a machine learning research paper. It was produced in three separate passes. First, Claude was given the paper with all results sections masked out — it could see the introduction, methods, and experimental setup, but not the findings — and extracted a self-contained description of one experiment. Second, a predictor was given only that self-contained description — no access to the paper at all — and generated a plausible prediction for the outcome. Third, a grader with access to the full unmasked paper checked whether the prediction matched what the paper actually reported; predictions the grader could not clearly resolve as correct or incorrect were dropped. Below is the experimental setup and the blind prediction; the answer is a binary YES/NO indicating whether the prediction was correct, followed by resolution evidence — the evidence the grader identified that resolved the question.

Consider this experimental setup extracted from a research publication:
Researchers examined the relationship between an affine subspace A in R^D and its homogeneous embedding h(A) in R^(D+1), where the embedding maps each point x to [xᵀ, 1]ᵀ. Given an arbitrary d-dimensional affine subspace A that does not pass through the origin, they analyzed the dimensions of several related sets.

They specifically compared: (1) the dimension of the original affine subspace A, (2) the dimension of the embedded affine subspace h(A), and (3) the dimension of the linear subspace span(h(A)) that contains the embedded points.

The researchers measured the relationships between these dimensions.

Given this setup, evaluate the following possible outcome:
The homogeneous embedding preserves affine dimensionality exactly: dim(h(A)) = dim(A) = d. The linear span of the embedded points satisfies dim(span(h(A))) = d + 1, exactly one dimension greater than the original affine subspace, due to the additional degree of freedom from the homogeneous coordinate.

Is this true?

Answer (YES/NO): YES